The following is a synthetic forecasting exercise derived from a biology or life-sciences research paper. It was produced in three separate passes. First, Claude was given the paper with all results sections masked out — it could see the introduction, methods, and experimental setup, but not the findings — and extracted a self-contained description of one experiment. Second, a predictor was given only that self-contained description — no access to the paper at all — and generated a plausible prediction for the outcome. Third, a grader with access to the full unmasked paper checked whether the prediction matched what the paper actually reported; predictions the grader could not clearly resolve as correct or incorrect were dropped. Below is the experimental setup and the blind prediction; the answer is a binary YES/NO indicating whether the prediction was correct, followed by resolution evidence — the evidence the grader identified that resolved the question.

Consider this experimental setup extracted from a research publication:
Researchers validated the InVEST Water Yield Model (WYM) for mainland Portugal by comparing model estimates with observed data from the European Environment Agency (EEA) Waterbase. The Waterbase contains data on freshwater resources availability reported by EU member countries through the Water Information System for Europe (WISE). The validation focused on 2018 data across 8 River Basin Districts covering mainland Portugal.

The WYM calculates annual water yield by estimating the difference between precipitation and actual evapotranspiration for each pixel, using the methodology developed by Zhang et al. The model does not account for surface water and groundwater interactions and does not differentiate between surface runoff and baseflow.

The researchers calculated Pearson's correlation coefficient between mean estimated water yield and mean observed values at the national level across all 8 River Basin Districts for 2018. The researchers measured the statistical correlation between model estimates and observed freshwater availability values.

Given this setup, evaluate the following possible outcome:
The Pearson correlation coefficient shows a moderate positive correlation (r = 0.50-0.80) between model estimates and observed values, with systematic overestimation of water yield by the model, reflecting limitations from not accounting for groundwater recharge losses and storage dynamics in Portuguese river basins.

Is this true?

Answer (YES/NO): NO